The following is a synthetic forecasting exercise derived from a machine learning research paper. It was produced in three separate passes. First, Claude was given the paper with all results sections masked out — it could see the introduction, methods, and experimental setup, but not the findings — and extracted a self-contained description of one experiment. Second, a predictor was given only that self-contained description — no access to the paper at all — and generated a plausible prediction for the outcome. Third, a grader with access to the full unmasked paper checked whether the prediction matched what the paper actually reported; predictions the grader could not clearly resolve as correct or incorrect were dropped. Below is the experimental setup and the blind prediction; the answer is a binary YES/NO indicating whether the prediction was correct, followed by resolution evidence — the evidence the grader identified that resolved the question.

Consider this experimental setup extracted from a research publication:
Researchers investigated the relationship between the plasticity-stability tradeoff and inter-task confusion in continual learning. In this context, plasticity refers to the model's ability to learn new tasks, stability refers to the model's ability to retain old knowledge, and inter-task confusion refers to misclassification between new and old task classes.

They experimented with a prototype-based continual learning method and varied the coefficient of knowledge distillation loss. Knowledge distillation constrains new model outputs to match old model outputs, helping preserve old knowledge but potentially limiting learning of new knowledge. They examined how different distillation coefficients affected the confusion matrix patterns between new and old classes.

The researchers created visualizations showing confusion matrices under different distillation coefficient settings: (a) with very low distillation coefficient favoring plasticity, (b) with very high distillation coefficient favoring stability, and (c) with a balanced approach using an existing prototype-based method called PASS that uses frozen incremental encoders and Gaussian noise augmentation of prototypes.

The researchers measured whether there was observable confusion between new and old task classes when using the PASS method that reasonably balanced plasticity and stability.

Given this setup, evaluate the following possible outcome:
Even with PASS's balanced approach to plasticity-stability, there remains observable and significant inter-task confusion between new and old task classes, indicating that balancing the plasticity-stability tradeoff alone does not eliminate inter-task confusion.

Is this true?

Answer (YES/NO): YES